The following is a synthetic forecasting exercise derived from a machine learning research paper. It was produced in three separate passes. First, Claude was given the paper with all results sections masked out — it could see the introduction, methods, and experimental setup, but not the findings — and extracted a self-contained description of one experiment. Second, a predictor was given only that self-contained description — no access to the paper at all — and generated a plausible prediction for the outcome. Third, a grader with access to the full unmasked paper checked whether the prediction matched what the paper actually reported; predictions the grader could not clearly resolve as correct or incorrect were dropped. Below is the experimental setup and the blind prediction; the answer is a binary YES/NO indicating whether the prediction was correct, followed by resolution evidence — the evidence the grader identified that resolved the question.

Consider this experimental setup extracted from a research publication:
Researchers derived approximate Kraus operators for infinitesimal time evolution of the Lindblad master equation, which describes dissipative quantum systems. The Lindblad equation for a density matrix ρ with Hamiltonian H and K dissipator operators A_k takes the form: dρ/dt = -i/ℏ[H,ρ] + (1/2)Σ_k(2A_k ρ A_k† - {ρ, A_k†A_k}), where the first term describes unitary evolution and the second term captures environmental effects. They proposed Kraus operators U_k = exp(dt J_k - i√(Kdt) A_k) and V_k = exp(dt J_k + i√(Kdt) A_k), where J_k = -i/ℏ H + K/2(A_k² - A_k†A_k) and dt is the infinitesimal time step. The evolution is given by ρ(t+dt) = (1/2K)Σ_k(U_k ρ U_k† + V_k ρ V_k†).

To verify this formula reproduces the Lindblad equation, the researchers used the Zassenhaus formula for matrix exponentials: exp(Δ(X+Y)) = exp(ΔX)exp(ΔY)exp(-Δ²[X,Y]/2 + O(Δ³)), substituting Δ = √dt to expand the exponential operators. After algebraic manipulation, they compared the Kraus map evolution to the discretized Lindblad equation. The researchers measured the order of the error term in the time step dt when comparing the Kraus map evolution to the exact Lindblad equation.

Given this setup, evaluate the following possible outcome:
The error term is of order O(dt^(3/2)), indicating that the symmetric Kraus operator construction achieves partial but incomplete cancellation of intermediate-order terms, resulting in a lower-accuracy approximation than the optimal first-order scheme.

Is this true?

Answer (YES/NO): NO